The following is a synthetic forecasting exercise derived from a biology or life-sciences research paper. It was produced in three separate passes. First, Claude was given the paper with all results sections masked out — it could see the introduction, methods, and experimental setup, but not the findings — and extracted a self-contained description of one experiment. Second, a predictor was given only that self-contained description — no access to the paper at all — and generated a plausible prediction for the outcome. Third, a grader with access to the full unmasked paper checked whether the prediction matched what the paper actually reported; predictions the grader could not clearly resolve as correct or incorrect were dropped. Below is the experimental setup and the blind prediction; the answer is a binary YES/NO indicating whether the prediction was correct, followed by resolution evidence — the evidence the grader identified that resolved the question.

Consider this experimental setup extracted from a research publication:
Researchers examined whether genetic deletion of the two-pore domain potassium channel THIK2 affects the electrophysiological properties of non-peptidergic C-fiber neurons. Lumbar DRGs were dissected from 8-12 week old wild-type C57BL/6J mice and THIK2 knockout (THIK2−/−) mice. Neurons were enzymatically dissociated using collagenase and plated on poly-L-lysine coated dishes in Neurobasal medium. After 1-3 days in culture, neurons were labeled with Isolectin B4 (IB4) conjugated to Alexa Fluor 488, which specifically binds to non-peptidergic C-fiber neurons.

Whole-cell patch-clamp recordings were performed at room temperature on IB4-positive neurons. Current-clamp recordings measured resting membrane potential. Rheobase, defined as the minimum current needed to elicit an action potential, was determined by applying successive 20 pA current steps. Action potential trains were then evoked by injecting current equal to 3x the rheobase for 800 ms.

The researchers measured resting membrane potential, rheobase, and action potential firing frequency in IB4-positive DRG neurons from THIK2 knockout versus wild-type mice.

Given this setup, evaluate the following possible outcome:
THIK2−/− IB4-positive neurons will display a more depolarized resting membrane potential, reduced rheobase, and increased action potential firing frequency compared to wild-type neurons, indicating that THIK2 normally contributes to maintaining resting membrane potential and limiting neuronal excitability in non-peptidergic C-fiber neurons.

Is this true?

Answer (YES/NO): NO